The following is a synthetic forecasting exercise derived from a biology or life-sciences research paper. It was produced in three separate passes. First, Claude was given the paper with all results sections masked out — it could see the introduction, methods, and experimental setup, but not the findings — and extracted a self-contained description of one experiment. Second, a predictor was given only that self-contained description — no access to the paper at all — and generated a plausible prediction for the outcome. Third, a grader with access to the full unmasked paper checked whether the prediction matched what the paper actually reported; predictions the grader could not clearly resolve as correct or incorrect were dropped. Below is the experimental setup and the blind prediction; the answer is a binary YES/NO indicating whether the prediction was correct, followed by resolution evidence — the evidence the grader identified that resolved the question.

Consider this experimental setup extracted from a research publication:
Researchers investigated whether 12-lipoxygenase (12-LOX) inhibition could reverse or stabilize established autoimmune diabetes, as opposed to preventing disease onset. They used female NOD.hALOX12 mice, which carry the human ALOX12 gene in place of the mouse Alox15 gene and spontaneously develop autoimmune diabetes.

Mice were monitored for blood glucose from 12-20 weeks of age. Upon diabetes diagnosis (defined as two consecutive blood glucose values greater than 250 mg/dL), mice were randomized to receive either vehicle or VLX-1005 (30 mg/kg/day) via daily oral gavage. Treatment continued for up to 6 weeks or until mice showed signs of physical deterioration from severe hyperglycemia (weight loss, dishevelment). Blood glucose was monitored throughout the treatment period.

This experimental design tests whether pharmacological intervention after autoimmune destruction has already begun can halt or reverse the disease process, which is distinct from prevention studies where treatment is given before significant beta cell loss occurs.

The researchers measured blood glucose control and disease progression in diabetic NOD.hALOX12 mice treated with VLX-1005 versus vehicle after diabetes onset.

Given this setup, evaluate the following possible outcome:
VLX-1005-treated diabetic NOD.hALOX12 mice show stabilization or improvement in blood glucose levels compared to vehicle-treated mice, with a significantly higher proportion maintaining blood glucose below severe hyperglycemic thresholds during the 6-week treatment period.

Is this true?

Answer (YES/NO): NO